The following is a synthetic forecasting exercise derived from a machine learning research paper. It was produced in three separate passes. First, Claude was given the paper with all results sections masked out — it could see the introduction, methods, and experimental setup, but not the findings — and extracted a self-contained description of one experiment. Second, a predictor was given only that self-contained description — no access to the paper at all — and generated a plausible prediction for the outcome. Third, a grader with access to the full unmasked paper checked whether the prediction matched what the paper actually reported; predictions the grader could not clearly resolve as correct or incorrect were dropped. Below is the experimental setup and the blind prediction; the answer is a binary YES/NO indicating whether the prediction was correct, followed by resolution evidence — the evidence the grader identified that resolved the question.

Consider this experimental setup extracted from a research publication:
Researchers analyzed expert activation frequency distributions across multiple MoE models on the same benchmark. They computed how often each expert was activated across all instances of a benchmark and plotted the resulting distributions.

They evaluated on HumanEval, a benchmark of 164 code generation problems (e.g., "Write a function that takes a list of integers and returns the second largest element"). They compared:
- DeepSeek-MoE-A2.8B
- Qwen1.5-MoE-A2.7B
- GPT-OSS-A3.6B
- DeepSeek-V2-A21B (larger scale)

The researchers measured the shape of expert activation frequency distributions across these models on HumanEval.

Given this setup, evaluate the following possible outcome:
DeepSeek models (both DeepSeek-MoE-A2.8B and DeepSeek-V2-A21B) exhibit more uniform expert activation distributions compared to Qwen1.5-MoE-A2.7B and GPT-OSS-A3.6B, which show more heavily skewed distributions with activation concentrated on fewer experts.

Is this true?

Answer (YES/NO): NO